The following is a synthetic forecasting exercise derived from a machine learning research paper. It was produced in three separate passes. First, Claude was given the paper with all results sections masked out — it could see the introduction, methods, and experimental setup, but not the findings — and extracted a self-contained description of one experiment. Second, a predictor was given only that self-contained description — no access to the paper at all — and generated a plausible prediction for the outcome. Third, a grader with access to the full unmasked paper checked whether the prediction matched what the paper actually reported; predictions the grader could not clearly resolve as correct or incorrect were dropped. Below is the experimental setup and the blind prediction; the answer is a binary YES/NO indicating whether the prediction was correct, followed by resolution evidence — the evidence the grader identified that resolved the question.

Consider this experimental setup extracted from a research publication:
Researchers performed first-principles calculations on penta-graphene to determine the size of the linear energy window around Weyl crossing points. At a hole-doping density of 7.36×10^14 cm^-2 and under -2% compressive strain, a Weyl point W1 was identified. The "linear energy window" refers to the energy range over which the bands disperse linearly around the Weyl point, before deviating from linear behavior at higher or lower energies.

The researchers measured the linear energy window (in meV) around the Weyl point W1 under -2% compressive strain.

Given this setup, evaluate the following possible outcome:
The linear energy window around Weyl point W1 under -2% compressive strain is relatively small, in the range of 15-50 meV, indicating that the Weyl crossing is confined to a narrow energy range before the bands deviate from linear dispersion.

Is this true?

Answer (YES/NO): NO